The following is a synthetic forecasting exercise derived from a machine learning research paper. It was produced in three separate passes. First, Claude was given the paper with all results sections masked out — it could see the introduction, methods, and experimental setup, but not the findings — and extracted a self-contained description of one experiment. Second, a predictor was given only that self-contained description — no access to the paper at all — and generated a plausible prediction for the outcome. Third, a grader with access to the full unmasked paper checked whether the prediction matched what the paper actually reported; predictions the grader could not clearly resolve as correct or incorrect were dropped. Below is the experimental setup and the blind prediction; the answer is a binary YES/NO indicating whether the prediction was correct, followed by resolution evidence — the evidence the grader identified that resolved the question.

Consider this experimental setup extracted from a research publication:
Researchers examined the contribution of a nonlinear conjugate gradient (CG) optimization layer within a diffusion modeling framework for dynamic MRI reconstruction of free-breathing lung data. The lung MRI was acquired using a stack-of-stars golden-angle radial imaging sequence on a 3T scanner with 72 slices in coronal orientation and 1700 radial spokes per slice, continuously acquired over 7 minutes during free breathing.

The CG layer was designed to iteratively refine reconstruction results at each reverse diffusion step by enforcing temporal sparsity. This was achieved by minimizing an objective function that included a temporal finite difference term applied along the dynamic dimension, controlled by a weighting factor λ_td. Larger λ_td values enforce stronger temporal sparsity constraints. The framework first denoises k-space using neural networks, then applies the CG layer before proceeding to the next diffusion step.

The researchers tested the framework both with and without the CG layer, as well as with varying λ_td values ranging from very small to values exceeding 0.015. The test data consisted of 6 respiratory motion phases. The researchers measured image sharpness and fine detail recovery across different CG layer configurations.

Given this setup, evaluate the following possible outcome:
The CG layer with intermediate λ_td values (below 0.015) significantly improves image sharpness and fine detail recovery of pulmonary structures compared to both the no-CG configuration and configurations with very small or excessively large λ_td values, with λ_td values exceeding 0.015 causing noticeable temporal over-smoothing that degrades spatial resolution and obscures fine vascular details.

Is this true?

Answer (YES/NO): NO